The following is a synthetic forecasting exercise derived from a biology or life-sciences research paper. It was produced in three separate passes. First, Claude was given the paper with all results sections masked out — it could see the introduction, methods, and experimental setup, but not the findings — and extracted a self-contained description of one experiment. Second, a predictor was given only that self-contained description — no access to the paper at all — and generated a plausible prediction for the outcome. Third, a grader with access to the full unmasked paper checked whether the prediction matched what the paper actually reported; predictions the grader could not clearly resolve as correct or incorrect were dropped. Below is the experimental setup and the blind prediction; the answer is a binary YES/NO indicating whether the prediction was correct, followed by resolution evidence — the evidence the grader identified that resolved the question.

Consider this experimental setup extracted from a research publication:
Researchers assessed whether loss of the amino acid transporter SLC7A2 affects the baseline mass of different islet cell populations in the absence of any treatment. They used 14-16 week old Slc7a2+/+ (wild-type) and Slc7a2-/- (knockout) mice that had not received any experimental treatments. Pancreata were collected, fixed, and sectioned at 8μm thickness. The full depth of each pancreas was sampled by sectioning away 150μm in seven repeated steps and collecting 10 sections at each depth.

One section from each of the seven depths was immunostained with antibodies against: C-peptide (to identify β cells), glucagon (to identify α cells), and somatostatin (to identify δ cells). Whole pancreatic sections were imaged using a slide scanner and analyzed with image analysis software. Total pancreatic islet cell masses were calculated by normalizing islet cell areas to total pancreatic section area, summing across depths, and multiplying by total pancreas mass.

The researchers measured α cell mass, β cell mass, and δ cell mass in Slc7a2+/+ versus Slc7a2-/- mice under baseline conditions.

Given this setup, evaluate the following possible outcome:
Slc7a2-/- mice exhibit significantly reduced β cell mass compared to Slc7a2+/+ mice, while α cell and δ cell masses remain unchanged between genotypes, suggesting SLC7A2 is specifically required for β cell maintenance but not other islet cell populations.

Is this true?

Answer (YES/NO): NO